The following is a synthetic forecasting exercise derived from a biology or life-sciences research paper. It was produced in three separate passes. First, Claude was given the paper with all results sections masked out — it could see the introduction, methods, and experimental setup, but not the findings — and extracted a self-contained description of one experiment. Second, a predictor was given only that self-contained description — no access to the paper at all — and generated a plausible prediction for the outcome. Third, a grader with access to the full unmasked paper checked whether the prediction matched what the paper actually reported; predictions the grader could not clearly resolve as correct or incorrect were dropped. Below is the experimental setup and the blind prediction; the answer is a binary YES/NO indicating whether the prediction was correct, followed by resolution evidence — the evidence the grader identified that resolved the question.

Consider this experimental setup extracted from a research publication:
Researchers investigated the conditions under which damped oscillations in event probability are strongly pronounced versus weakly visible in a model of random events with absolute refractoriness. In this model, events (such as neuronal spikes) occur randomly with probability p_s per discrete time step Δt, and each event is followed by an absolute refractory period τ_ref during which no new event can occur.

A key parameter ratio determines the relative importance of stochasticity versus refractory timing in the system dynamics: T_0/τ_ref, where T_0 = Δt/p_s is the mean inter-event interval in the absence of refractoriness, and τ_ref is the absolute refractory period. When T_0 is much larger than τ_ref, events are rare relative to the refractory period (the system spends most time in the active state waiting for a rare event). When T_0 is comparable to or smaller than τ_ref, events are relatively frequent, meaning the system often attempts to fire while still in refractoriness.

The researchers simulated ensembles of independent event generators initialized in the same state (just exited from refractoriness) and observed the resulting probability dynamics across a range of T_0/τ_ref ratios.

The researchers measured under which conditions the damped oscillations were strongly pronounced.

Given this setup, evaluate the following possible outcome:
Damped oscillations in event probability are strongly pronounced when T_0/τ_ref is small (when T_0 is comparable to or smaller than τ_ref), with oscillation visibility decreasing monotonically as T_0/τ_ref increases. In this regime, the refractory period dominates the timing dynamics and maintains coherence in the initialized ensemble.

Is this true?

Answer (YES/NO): YES